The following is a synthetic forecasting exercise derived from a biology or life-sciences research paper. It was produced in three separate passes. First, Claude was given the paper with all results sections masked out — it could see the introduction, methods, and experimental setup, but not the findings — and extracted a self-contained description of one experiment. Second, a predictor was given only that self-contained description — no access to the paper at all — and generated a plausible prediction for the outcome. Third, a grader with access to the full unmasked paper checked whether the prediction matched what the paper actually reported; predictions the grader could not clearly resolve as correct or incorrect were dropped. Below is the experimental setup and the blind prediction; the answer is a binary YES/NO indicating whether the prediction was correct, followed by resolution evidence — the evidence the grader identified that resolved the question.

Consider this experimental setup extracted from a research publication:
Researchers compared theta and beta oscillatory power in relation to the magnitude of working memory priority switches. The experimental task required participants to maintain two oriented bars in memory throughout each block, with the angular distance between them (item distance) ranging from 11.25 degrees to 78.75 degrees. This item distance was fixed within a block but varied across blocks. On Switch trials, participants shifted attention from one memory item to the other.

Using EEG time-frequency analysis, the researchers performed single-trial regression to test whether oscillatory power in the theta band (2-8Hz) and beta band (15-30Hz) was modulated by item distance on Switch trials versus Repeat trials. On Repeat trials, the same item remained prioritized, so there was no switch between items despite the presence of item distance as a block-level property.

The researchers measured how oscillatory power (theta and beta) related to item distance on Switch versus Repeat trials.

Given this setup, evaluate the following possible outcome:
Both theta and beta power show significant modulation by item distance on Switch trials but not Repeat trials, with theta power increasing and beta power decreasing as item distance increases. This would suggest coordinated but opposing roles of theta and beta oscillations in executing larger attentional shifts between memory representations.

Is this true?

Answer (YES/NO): NO